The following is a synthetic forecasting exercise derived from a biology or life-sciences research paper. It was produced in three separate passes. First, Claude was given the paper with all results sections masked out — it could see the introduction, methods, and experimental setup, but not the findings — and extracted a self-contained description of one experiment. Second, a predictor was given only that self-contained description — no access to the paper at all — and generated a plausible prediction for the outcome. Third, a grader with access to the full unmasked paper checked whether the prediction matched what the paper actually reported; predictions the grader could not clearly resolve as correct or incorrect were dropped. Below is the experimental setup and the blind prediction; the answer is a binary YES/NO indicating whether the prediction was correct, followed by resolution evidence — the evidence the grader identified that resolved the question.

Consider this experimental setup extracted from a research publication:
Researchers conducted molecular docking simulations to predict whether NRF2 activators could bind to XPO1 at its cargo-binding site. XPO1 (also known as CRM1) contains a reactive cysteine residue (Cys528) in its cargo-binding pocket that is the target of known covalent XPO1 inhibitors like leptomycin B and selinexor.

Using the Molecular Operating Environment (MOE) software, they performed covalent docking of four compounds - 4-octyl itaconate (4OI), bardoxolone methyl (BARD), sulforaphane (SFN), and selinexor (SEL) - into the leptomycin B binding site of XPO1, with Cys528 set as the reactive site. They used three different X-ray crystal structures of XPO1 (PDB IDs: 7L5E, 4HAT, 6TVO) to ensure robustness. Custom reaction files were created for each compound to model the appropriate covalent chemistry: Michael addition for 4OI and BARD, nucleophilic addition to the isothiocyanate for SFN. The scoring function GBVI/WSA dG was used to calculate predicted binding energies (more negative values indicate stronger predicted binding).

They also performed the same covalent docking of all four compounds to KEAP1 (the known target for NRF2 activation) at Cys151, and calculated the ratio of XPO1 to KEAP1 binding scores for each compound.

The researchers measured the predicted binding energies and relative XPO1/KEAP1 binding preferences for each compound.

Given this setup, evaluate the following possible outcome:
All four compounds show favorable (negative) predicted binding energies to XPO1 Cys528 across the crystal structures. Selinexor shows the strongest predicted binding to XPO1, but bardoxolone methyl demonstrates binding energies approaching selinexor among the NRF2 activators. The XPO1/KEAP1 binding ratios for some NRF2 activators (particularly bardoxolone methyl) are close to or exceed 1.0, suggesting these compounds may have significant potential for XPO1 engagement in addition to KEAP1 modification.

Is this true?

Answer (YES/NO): NO